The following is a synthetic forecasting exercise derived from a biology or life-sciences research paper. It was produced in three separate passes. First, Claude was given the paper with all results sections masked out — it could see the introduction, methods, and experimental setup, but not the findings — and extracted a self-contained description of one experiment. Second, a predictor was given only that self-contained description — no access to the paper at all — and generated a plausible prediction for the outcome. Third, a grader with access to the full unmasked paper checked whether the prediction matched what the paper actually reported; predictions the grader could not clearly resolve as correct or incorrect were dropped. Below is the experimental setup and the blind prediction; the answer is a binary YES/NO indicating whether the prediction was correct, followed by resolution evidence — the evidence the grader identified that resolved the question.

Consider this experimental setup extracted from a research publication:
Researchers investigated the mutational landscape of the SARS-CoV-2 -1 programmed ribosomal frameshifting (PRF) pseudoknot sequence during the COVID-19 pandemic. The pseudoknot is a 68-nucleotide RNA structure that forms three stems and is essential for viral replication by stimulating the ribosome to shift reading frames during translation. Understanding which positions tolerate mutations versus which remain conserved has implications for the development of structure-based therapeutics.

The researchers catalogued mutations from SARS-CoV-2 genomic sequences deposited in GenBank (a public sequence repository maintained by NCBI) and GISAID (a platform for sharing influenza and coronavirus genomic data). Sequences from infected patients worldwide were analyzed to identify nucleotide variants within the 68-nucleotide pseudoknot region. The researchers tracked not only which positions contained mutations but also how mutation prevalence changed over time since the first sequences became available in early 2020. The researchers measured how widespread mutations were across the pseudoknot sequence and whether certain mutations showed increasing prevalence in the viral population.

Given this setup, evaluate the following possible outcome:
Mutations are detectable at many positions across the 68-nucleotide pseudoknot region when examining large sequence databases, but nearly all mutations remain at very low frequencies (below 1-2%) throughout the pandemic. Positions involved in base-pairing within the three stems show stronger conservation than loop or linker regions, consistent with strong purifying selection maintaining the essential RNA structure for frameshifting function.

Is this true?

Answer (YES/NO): NO